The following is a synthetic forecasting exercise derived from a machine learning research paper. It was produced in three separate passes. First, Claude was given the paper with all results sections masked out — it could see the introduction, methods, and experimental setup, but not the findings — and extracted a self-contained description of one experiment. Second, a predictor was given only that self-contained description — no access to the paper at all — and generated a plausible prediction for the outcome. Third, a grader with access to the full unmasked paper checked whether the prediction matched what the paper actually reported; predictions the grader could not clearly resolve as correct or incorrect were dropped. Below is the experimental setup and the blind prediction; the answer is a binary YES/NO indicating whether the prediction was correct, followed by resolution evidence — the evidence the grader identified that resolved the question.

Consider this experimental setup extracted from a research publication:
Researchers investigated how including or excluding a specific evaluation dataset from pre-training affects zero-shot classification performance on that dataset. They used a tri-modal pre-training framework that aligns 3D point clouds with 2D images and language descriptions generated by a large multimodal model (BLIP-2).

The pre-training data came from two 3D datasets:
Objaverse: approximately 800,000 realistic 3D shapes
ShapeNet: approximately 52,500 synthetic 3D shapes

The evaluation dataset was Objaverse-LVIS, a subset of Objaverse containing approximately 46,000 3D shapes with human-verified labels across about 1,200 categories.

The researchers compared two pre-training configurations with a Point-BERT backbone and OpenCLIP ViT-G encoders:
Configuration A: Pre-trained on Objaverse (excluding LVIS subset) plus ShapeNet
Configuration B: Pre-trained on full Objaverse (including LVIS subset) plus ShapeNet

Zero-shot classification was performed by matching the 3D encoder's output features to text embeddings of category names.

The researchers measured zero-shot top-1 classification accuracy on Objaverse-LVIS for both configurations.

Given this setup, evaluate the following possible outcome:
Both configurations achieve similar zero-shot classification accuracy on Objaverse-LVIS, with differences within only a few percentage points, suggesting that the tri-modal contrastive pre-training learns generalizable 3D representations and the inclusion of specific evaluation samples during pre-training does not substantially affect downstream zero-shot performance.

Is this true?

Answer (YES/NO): NO